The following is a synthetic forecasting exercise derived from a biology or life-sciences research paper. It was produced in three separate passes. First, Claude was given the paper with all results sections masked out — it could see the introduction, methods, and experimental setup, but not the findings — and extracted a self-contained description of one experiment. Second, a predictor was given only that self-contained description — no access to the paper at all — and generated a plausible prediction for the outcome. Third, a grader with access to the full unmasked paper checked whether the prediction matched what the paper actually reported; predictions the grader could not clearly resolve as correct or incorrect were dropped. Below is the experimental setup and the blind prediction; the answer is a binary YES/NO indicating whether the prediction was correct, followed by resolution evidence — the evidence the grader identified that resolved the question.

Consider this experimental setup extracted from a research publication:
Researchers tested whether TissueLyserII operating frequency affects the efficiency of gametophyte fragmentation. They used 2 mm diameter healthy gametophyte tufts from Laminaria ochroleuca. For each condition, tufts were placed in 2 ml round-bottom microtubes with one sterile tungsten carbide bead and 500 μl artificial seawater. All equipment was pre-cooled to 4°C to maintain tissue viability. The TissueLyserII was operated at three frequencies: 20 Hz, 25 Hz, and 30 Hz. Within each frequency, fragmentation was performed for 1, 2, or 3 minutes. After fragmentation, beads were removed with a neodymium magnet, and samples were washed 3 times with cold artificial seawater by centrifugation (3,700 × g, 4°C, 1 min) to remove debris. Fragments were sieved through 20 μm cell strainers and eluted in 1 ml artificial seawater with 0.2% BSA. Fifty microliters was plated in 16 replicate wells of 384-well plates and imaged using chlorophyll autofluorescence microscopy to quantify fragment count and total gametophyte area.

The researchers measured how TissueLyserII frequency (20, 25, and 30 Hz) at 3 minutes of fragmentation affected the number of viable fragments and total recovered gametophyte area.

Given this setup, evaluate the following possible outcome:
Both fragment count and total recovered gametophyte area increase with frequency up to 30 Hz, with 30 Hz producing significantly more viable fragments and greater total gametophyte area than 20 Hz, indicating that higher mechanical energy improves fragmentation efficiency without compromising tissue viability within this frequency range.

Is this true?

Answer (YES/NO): NO